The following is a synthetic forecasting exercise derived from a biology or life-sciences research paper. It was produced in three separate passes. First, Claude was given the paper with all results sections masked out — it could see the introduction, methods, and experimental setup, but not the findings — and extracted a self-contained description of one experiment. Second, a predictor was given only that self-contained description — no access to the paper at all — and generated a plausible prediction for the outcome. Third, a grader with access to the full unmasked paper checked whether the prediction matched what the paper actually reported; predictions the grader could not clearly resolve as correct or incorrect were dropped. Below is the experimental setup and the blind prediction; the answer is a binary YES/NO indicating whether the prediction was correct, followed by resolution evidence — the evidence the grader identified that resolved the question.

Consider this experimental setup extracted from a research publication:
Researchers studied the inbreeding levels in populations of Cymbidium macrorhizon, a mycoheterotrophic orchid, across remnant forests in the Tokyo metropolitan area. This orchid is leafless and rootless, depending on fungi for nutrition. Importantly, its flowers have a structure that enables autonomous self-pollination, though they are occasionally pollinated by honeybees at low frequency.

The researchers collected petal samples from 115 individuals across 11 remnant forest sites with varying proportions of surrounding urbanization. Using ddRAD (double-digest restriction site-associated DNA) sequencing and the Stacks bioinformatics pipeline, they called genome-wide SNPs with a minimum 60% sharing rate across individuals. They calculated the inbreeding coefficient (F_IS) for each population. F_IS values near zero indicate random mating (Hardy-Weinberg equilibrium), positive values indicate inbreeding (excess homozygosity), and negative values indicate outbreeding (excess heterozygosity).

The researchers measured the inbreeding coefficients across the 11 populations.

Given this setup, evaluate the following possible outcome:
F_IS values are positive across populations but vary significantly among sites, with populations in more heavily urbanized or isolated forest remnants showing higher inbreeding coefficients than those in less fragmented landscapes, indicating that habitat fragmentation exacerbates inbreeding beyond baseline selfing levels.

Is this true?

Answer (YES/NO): NO